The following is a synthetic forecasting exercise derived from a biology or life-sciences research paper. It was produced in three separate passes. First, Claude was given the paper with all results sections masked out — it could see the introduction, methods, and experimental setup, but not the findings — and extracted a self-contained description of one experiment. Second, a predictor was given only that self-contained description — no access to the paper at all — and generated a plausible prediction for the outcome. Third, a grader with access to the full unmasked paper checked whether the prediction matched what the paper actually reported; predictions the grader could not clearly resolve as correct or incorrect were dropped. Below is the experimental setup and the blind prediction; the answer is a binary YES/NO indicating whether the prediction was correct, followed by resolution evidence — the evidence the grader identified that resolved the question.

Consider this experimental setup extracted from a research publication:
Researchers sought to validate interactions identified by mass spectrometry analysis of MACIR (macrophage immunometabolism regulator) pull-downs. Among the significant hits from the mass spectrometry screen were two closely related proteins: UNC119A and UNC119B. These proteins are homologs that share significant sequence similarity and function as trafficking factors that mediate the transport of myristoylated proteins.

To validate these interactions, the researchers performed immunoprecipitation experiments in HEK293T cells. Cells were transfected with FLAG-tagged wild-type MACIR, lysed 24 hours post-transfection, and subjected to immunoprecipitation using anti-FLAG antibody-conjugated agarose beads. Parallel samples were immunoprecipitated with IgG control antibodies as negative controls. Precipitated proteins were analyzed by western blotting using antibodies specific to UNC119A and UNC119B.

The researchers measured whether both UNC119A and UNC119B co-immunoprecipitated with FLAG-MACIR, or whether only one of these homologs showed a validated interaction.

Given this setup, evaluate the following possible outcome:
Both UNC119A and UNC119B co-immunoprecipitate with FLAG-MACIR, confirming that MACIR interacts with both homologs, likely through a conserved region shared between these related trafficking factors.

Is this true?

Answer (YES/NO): YES